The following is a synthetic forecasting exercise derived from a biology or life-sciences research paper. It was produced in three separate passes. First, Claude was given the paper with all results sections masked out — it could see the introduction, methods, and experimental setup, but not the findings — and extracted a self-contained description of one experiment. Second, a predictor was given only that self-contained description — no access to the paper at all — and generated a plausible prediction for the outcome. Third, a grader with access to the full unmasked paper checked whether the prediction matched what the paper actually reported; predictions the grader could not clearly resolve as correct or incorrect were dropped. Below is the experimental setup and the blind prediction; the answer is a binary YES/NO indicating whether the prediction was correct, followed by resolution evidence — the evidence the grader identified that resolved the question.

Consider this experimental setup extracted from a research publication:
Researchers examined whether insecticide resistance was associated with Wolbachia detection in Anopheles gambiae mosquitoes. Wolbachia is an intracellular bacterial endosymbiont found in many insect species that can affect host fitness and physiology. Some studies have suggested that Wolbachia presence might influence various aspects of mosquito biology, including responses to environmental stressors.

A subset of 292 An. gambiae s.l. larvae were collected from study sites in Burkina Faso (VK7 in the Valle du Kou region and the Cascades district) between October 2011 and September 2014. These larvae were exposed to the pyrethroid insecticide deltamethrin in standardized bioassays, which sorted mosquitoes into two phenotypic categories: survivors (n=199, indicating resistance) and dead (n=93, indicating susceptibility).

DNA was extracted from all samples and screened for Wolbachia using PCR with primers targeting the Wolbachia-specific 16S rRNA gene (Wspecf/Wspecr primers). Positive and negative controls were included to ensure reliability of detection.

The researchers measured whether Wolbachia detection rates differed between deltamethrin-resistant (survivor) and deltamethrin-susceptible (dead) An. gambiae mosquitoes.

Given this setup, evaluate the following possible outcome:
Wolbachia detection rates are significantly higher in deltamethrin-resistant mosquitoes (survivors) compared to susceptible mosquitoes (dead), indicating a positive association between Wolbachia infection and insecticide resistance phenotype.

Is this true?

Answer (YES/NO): NO